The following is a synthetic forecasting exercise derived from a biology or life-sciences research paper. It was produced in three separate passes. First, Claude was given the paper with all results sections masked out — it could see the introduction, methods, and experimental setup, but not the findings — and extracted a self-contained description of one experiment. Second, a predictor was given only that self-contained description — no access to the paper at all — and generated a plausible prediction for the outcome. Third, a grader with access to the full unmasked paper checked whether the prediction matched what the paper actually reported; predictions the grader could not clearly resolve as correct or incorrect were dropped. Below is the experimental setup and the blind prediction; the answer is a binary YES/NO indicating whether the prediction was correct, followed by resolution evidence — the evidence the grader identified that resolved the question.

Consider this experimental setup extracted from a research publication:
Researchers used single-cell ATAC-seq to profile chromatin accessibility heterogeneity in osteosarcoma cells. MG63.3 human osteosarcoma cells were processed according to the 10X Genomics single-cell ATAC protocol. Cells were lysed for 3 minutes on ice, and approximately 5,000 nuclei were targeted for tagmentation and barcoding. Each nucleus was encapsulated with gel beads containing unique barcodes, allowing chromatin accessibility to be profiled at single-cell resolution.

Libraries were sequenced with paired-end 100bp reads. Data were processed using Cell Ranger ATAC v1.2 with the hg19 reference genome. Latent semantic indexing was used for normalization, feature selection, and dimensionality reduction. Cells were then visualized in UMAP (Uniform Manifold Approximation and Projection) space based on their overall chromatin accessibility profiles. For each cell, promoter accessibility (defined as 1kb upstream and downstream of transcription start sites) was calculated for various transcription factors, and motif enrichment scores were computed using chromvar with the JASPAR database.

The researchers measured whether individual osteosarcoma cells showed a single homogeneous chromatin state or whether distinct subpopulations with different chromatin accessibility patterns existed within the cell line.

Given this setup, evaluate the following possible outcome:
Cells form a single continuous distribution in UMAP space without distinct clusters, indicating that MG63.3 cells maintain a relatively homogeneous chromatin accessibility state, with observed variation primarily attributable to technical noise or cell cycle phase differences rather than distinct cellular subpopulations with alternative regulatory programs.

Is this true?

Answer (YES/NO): NO